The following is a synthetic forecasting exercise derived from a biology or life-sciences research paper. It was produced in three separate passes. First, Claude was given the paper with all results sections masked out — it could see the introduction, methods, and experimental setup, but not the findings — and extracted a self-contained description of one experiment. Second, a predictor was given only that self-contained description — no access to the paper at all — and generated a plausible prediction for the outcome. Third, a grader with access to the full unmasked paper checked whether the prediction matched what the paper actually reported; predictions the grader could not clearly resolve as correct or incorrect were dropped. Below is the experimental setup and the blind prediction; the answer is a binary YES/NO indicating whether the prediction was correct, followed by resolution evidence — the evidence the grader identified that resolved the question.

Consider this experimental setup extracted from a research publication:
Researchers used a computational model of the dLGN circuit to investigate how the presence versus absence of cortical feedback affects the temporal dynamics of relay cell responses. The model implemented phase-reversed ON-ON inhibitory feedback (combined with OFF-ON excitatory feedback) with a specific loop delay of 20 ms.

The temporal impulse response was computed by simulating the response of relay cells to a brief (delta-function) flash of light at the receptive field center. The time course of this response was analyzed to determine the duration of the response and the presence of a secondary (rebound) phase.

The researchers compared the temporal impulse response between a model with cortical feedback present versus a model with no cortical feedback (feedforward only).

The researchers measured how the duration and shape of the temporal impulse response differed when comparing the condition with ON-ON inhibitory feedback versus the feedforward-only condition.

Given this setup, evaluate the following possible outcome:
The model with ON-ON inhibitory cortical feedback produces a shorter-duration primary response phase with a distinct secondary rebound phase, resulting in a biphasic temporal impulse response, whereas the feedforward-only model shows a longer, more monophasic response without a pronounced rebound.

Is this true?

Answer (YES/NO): NO